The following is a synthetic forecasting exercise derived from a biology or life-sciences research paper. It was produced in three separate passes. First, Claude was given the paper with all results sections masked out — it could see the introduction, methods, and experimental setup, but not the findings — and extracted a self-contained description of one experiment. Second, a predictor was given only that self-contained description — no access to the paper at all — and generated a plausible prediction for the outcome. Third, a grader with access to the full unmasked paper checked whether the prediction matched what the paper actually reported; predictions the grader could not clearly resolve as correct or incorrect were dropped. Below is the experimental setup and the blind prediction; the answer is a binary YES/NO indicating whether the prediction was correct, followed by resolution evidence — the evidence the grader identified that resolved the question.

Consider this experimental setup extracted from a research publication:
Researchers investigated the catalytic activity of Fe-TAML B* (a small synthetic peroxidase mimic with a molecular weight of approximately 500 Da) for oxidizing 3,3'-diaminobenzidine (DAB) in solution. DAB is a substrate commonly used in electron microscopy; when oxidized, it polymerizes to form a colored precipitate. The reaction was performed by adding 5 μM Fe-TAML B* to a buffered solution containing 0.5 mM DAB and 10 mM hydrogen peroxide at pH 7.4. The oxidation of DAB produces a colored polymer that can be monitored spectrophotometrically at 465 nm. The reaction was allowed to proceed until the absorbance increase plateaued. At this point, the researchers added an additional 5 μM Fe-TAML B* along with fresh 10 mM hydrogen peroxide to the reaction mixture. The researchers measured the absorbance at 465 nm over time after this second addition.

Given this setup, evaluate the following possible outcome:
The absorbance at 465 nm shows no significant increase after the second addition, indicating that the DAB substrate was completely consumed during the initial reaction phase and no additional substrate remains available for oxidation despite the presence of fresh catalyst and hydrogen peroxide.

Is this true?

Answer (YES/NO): YES